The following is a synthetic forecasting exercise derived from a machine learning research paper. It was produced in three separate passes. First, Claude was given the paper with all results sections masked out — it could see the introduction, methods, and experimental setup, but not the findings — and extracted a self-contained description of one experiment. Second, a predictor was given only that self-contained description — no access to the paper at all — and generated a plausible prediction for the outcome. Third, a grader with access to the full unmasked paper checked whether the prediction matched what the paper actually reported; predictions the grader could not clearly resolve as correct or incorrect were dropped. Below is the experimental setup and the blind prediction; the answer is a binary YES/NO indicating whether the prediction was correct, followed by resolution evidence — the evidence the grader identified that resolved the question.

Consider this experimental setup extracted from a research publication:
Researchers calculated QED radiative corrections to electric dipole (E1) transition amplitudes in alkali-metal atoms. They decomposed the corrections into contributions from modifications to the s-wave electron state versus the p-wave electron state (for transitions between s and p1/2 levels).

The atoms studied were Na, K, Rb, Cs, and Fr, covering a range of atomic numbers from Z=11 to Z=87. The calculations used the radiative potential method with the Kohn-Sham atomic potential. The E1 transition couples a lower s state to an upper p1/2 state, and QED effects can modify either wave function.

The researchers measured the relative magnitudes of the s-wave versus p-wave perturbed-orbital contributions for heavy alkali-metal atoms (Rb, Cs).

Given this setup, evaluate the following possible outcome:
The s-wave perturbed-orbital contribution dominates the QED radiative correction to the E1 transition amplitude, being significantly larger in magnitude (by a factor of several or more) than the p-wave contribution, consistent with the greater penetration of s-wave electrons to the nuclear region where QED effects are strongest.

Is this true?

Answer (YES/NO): YES